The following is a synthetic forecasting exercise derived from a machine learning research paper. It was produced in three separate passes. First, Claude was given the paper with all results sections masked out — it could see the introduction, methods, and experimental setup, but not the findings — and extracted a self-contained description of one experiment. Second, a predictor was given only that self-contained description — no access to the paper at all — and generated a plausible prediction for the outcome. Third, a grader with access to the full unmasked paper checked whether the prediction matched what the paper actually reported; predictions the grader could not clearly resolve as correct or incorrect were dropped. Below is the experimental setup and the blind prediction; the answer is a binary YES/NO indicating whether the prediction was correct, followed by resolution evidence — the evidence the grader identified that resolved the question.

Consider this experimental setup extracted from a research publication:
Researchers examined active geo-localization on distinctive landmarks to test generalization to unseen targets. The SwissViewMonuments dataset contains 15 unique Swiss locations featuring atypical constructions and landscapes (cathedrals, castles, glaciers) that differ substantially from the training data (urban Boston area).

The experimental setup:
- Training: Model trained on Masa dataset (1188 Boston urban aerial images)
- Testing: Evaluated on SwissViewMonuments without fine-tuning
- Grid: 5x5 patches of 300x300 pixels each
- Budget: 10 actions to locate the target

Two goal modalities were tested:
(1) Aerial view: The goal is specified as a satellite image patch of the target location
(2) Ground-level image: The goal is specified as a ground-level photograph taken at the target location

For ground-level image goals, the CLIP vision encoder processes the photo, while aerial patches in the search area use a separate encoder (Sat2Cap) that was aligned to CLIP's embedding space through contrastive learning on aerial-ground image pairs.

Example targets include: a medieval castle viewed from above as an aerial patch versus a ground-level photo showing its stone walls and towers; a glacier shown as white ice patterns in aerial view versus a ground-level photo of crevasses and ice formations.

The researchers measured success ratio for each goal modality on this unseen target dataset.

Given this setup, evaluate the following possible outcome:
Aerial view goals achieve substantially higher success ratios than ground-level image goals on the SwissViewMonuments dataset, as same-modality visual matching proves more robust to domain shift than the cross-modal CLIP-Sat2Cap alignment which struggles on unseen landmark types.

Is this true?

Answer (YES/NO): NO